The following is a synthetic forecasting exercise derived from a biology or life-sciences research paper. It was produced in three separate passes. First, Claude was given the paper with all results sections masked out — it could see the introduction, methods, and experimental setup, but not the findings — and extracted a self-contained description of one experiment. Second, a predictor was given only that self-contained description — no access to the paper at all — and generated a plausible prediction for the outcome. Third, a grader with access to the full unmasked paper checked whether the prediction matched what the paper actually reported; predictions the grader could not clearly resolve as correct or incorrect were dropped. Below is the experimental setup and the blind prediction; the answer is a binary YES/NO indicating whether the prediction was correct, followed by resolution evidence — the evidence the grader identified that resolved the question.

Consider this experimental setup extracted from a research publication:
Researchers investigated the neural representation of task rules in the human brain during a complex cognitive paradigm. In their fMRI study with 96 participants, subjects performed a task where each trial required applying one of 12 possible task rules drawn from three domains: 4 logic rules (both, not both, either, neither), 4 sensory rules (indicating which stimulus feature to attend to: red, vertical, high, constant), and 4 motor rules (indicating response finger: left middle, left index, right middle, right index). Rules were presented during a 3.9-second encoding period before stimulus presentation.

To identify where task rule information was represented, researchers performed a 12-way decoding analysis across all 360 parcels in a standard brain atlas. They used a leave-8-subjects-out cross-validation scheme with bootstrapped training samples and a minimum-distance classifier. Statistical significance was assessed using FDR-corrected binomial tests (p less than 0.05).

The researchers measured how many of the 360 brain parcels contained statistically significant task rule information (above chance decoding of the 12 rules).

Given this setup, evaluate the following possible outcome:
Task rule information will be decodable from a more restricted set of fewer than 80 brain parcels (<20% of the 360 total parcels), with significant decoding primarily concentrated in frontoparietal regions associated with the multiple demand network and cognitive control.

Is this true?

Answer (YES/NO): NO